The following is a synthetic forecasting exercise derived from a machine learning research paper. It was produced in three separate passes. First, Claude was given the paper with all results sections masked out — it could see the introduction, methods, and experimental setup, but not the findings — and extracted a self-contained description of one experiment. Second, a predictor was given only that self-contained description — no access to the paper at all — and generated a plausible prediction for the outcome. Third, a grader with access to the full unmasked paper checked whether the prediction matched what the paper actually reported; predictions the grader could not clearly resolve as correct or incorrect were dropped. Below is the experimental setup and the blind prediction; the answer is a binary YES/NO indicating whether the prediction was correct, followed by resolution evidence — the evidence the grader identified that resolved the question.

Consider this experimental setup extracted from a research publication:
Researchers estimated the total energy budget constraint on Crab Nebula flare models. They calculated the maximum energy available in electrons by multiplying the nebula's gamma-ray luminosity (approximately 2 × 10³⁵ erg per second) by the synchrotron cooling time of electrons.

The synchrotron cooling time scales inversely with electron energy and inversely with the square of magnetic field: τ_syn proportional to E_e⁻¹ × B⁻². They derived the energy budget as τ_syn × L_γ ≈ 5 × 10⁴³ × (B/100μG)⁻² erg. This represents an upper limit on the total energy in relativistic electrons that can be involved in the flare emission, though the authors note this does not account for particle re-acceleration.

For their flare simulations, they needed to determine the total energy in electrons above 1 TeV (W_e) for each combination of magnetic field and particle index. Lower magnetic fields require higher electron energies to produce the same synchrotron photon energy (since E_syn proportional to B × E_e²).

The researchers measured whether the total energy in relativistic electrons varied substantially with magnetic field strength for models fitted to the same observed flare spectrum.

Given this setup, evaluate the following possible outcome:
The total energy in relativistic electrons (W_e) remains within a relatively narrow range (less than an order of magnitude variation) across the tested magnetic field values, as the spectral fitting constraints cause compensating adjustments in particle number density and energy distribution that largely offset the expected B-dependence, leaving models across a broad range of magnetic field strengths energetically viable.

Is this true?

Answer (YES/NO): NO